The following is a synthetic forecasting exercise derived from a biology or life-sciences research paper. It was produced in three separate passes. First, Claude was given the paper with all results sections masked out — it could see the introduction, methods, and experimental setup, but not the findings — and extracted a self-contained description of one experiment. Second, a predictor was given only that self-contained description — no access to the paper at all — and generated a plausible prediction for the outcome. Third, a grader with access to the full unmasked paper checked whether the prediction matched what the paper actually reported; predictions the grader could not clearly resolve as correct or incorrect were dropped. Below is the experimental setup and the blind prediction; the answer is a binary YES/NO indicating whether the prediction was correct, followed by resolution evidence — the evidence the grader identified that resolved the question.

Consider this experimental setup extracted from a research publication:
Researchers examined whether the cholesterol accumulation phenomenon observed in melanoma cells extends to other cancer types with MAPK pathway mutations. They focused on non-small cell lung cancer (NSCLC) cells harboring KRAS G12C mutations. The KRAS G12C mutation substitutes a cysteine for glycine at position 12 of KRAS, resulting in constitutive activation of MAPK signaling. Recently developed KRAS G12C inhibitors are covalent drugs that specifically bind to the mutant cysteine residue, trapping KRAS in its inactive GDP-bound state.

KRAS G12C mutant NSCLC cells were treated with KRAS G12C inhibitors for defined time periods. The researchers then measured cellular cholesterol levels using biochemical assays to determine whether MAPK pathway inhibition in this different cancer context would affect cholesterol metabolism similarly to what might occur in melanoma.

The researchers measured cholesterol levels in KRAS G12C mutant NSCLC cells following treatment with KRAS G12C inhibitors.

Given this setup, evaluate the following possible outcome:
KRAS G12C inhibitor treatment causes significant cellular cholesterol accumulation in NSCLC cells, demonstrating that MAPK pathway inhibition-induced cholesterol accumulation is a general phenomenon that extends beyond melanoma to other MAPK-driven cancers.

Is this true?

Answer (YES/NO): YES